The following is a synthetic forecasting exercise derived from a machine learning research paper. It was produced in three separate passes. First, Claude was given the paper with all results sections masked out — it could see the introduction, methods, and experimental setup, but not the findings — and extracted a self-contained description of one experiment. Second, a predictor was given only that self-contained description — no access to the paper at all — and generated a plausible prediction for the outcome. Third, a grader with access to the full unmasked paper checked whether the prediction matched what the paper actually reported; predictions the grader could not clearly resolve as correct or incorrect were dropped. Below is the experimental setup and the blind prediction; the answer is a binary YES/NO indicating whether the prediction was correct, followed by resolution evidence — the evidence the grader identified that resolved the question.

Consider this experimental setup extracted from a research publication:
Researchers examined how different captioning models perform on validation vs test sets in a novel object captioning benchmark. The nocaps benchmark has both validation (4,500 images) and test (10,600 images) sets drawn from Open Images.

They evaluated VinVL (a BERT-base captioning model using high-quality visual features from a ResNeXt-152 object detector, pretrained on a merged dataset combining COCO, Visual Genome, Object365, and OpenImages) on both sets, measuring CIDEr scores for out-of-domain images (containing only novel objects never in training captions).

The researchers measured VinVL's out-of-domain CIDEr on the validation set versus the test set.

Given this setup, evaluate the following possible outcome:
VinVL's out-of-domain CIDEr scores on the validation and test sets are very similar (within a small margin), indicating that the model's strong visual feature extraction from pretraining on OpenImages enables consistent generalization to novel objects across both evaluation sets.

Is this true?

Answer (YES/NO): NO